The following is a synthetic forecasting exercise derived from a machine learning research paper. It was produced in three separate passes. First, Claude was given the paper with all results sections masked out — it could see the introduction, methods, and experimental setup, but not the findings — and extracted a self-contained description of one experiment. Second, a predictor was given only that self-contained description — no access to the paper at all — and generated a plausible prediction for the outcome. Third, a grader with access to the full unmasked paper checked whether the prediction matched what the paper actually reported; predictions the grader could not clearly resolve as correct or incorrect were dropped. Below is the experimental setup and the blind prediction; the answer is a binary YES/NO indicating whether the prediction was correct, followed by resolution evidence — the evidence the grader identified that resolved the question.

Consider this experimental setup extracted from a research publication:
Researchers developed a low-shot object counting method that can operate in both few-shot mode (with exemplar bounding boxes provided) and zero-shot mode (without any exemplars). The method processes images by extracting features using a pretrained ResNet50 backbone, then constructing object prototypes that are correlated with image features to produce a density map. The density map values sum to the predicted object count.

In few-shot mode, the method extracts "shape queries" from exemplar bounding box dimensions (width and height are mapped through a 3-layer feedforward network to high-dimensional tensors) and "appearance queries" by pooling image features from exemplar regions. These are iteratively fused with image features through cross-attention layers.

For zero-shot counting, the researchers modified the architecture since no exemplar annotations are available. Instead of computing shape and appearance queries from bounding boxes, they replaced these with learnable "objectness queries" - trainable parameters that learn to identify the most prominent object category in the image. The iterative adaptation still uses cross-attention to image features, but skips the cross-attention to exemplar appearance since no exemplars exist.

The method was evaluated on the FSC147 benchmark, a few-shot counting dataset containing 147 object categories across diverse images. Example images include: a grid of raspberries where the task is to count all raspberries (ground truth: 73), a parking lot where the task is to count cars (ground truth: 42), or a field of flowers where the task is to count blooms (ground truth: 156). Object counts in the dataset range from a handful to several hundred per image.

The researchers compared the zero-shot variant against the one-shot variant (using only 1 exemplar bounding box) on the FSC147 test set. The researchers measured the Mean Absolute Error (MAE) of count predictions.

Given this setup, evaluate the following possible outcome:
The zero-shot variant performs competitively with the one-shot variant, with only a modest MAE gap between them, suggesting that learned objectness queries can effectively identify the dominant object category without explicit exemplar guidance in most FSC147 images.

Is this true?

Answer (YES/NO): NO